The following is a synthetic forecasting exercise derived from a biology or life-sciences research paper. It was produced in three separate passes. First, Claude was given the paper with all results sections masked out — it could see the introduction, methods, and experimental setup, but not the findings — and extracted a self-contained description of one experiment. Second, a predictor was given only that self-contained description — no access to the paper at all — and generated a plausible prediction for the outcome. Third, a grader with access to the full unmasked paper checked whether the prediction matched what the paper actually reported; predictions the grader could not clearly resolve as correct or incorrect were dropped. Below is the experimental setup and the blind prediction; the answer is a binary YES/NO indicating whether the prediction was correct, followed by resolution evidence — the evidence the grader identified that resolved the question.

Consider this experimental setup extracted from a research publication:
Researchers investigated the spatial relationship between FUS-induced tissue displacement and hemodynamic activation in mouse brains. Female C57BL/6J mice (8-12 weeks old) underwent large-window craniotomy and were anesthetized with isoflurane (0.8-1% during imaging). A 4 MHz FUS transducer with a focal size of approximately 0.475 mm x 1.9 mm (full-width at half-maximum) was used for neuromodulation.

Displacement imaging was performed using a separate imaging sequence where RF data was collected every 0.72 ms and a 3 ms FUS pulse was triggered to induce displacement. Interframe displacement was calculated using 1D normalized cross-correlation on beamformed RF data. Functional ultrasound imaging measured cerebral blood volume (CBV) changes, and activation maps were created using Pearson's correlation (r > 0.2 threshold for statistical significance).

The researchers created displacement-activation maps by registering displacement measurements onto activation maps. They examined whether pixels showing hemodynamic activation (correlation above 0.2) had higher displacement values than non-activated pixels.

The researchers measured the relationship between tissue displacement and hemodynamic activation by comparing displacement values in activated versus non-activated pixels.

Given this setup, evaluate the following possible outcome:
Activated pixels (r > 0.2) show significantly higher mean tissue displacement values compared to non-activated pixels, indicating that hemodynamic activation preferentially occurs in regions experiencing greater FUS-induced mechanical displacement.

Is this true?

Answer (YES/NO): YES